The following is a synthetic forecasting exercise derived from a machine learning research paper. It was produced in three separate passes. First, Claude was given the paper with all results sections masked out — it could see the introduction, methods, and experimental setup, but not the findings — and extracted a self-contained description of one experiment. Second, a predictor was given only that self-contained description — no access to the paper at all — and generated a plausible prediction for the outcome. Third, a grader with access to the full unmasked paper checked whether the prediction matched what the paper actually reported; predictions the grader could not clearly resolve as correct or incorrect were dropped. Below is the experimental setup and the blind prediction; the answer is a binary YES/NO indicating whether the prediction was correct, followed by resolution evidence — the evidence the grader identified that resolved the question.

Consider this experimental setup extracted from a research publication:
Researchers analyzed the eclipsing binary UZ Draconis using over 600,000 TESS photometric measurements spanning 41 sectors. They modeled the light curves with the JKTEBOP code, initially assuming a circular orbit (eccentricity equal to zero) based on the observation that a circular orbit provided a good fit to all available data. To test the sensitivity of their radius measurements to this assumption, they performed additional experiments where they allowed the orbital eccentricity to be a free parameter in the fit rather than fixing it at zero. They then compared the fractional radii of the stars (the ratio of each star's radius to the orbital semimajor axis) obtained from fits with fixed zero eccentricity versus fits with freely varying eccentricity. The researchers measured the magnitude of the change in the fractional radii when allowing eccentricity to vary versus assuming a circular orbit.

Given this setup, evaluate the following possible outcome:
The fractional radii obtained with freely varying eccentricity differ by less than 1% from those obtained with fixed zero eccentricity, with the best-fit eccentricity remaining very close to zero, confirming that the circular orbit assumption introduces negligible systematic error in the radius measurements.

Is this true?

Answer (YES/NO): YES